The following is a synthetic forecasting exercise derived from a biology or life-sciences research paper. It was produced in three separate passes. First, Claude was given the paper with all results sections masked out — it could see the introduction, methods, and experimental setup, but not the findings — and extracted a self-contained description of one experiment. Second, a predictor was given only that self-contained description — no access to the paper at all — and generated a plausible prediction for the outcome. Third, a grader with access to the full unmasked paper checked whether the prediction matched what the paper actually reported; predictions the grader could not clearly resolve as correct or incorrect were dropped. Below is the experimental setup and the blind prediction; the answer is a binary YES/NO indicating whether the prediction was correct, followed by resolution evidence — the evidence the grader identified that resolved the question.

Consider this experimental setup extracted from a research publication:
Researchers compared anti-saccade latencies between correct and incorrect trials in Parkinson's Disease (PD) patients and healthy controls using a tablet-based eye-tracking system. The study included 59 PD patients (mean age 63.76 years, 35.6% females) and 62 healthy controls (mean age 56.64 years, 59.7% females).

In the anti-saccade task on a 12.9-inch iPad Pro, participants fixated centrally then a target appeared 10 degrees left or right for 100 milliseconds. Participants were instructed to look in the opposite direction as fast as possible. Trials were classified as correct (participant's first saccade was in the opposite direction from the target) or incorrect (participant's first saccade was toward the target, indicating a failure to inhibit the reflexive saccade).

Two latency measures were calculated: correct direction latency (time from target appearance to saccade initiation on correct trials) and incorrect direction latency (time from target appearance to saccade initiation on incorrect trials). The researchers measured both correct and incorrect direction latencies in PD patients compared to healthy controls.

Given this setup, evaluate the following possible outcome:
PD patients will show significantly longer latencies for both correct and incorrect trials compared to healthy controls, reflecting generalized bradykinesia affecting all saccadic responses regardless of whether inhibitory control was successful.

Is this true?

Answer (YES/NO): NO